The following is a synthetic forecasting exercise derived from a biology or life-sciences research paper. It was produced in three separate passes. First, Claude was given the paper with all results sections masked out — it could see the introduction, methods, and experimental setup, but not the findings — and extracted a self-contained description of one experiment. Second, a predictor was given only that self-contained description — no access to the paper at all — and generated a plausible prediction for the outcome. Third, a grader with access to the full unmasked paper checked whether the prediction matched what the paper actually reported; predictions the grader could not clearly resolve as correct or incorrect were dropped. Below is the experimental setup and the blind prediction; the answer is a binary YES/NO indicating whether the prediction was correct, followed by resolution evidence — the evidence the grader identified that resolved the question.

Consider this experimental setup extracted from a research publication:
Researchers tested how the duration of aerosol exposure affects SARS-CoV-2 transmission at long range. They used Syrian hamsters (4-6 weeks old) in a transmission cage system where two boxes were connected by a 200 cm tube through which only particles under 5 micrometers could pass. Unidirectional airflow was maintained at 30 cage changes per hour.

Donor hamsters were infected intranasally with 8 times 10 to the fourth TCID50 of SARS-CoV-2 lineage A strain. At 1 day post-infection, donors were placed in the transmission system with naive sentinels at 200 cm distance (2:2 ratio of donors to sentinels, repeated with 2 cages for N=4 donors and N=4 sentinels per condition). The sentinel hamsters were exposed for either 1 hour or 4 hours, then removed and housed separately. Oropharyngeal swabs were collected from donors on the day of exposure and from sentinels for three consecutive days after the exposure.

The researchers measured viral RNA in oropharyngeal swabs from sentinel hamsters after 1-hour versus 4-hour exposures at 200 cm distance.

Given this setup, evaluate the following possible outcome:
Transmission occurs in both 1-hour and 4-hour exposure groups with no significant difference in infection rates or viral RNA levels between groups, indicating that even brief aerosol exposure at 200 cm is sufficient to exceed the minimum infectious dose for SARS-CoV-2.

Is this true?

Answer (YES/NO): NO